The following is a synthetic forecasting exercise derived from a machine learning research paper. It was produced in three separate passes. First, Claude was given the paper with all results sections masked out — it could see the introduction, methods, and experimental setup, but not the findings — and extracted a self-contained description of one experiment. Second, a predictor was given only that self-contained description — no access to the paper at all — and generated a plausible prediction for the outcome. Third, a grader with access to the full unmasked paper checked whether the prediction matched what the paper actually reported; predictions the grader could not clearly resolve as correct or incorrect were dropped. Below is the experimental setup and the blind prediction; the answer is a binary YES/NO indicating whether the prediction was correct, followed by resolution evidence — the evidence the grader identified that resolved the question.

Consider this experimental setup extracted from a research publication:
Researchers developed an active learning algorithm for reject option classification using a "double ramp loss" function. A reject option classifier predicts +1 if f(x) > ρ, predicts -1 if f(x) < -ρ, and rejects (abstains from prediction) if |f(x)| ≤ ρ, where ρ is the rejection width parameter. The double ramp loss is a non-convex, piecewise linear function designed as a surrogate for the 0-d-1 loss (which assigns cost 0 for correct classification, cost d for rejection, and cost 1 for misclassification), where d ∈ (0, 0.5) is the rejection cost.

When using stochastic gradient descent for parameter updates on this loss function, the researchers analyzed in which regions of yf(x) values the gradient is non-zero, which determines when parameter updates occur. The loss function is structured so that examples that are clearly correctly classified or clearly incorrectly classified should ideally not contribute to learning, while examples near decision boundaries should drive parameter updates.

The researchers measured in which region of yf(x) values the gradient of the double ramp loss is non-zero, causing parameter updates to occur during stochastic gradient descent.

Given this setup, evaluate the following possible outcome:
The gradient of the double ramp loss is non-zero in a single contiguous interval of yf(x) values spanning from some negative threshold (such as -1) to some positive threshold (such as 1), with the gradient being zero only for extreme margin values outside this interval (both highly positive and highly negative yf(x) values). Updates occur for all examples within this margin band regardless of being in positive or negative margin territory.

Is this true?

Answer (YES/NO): NO